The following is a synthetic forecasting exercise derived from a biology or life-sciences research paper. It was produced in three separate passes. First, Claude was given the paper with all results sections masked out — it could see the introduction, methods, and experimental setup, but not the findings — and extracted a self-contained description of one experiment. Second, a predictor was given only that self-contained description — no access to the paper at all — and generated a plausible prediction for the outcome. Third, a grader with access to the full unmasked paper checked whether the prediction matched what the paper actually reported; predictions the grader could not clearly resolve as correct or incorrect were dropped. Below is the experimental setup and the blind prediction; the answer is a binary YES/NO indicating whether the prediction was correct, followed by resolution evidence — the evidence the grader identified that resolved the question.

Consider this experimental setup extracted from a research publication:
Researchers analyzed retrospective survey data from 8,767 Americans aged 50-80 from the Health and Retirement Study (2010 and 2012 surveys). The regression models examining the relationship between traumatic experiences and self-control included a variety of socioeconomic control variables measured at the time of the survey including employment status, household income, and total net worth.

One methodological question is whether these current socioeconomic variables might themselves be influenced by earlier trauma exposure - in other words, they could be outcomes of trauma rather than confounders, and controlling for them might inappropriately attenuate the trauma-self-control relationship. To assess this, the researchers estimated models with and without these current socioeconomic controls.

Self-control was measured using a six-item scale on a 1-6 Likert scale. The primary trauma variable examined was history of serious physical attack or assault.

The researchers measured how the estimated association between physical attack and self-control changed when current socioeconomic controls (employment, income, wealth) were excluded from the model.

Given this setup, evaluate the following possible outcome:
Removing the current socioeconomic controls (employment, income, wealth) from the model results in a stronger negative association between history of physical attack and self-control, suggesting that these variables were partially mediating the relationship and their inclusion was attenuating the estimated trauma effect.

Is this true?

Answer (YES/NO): YES